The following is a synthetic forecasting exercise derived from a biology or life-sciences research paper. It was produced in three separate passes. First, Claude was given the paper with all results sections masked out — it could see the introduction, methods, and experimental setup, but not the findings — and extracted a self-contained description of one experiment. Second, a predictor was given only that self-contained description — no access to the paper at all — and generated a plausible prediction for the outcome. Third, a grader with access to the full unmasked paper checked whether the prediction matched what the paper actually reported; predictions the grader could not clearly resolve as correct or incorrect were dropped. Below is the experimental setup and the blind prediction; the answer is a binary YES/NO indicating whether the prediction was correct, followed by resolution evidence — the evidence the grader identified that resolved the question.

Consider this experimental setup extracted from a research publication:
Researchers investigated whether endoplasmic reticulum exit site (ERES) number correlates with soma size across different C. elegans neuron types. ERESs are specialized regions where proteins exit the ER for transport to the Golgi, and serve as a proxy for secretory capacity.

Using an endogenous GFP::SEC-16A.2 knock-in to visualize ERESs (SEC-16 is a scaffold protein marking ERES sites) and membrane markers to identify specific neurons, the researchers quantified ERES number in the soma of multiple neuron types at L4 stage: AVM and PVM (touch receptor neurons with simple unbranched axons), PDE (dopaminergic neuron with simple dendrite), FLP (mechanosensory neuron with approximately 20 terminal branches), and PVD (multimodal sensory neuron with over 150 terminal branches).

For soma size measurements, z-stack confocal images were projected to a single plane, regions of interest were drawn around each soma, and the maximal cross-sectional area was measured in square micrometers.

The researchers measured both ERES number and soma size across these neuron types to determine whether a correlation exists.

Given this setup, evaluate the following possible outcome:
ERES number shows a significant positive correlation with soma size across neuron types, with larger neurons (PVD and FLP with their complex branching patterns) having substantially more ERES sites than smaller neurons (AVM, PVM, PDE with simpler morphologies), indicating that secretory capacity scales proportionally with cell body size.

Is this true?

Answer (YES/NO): YES